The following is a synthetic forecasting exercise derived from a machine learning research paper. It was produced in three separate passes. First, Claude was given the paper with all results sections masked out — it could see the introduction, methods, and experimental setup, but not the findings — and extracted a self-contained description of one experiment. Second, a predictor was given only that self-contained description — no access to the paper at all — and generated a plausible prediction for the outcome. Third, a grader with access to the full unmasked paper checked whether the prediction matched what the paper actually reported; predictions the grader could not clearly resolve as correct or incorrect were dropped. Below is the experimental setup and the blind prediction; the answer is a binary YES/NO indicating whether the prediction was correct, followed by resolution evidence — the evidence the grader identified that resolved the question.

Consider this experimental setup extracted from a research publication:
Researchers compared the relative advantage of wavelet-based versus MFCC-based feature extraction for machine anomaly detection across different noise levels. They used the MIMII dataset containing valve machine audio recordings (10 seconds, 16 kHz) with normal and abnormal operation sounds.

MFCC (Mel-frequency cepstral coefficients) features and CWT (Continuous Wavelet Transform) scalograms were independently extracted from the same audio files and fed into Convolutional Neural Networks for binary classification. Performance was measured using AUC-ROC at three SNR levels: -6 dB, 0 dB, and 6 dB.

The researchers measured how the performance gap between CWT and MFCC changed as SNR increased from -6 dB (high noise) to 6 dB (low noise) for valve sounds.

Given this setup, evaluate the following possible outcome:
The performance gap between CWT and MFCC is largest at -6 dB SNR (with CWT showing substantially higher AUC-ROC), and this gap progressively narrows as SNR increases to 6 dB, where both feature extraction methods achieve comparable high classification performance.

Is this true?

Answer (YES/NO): NO